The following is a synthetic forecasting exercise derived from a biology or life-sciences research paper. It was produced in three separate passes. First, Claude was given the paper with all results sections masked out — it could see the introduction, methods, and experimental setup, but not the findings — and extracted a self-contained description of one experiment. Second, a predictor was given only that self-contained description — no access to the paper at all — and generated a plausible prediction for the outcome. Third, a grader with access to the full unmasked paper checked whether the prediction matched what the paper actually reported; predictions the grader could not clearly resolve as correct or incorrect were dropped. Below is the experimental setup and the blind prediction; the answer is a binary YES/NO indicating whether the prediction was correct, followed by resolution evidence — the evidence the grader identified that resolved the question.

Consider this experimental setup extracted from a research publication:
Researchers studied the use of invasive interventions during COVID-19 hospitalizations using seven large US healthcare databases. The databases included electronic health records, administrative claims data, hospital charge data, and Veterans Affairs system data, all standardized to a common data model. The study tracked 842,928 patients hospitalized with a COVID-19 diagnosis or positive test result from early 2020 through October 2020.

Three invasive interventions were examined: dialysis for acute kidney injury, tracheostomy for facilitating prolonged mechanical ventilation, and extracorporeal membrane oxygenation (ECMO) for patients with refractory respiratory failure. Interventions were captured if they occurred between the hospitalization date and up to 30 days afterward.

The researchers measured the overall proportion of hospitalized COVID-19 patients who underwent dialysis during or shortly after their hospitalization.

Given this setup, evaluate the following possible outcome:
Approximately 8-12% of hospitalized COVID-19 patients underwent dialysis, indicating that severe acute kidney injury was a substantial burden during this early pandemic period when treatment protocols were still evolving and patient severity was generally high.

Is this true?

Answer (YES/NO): NO